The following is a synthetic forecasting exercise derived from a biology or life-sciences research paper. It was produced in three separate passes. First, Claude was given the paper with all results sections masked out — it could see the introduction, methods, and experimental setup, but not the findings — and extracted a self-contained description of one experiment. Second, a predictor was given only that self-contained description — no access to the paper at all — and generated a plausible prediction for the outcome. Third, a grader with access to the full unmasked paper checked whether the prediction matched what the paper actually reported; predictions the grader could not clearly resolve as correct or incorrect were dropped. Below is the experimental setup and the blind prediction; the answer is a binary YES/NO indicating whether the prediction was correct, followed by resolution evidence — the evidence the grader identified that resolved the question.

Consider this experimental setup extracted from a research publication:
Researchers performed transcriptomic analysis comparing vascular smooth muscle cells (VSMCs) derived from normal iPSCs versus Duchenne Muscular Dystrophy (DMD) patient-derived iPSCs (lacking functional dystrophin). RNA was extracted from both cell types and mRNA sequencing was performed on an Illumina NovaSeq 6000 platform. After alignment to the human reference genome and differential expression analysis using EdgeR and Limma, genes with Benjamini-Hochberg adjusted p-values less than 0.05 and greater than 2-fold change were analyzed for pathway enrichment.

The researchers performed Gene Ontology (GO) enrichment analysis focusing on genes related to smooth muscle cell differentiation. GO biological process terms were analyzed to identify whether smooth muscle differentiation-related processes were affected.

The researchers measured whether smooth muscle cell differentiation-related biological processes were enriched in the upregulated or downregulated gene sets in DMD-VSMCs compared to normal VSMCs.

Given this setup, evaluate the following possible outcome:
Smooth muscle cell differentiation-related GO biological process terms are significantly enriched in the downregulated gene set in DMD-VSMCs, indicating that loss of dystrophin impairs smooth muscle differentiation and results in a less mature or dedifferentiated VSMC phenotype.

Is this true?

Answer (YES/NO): NO